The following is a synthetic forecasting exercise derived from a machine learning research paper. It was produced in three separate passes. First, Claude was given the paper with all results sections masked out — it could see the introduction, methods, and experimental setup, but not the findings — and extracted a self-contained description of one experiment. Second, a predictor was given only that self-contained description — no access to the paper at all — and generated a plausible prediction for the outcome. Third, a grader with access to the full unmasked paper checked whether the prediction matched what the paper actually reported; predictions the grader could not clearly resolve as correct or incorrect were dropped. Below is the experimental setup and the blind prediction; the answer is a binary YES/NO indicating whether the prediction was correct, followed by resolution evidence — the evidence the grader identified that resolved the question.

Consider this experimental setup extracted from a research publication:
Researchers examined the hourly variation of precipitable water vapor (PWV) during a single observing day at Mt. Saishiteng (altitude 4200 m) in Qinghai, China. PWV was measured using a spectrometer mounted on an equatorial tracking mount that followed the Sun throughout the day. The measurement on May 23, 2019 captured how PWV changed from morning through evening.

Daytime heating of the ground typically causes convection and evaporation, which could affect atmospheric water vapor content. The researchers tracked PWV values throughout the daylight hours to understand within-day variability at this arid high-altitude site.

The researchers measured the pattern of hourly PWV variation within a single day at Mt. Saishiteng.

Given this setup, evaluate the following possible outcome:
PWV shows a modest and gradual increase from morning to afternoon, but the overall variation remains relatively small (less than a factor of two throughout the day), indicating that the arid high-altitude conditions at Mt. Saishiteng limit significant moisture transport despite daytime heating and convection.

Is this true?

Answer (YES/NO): NO